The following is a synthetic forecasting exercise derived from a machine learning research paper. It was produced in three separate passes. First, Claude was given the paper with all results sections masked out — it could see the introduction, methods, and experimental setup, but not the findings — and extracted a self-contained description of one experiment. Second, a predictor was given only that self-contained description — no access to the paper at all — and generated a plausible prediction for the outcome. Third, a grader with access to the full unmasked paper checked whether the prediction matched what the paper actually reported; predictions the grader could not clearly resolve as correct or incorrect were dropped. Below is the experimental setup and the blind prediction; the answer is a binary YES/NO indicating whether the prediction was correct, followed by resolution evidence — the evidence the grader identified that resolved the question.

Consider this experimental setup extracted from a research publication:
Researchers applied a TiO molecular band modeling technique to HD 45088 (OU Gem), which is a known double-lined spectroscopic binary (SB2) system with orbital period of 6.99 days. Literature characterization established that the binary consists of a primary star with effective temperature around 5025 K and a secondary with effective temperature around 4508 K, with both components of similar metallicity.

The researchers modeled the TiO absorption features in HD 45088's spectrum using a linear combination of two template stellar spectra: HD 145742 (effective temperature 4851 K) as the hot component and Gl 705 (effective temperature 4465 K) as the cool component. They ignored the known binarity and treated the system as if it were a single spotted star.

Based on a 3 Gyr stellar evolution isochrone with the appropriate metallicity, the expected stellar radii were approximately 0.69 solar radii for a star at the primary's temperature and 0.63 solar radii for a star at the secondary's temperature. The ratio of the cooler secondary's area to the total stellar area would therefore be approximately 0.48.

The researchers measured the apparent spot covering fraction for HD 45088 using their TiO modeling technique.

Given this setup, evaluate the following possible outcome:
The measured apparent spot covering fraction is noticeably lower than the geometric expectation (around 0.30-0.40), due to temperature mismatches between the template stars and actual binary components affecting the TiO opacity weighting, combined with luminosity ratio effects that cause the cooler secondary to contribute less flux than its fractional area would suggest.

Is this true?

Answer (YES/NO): NO